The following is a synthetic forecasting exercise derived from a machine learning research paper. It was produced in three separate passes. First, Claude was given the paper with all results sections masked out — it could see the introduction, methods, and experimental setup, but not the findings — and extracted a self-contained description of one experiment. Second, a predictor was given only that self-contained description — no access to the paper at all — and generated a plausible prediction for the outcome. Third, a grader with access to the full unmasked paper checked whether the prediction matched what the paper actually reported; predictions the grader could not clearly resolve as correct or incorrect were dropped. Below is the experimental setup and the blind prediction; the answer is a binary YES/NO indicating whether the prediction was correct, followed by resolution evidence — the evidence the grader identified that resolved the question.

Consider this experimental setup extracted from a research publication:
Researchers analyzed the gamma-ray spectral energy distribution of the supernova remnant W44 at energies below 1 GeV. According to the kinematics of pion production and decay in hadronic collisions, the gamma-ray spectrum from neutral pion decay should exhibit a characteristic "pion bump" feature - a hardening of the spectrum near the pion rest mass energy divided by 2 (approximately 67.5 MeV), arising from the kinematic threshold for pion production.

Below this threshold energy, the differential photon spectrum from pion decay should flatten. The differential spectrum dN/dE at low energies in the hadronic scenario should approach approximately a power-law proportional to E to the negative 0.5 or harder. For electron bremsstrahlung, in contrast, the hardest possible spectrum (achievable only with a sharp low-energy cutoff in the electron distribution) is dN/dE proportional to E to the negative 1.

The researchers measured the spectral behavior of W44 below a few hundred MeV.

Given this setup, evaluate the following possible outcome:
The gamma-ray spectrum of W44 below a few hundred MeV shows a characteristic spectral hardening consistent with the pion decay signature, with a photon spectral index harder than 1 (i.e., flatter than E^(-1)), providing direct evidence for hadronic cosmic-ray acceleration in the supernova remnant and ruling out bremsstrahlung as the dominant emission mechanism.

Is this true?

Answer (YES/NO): NO